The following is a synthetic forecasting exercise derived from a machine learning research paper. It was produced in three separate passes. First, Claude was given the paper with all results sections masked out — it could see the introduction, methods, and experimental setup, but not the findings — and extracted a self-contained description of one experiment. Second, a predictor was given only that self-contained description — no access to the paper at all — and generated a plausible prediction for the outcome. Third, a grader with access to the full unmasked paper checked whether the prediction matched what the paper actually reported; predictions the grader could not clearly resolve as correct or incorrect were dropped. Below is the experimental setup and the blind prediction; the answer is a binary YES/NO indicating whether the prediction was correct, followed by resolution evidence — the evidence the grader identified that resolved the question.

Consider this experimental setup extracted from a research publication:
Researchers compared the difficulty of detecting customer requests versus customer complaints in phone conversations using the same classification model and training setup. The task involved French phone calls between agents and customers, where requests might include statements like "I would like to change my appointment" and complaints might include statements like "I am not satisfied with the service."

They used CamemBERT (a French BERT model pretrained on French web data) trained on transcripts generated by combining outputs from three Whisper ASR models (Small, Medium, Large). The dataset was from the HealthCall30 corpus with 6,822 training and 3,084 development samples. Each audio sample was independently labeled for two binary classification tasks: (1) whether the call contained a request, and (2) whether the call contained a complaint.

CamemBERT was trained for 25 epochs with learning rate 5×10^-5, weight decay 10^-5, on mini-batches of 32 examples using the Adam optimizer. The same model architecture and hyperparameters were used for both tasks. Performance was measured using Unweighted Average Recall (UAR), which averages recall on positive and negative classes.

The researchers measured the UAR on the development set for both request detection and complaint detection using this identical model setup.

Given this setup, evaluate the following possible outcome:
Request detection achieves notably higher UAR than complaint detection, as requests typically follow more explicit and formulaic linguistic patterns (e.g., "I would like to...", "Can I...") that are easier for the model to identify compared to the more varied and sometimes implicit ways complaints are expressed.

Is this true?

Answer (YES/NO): YES